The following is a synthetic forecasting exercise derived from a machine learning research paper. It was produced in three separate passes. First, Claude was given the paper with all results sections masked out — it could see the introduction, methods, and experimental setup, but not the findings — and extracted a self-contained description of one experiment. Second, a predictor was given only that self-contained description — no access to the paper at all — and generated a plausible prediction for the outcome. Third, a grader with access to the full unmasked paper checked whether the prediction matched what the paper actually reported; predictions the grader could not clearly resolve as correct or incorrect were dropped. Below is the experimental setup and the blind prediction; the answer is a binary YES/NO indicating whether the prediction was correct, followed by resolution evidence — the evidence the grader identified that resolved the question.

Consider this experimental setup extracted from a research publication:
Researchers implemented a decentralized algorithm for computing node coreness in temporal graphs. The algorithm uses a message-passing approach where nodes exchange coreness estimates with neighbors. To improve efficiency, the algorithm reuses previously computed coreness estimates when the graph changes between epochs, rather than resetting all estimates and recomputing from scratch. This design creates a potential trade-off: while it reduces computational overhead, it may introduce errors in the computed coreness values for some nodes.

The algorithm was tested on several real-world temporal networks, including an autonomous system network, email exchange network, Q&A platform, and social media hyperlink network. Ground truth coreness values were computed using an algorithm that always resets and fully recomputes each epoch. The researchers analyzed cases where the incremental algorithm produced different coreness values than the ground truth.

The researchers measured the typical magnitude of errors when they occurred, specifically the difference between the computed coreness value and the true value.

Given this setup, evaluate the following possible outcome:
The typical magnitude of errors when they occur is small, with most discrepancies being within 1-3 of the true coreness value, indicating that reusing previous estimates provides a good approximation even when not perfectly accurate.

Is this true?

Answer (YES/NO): NO